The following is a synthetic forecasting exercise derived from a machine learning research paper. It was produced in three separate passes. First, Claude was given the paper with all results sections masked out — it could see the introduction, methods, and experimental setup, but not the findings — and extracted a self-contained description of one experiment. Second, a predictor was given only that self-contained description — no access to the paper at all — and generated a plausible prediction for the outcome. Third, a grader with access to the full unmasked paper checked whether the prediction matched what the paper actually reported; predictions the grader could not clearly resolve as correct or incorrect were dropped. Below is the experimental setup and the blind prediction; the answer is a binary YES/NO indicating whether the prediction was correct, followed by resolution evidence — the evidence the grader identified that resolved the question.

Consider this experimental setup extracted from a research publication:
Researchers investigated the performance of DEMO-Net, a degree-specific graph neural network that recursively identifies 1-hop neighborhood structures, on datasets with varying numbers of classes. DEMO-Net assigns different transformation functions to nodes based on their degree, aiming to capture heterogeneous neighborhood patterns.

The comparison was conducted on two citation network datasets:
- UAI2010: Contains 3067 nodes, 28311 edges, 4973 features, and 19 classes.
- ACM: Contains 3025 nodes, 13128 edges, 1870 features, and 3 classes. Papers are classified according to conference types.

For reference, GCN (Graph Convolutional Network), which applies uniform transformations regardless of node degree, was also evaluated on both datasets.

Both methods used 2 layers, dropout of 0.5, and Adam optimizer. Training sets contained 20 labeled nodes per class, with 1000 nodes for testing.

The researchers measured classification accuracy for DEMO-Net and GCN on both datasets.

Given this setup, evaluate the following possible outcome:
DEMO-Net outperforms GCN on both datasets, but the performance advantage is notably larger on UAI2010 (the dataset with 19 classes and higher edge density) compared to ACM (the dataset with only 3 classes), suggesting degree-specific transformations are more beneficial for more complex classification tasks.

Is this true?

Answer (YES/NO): NO